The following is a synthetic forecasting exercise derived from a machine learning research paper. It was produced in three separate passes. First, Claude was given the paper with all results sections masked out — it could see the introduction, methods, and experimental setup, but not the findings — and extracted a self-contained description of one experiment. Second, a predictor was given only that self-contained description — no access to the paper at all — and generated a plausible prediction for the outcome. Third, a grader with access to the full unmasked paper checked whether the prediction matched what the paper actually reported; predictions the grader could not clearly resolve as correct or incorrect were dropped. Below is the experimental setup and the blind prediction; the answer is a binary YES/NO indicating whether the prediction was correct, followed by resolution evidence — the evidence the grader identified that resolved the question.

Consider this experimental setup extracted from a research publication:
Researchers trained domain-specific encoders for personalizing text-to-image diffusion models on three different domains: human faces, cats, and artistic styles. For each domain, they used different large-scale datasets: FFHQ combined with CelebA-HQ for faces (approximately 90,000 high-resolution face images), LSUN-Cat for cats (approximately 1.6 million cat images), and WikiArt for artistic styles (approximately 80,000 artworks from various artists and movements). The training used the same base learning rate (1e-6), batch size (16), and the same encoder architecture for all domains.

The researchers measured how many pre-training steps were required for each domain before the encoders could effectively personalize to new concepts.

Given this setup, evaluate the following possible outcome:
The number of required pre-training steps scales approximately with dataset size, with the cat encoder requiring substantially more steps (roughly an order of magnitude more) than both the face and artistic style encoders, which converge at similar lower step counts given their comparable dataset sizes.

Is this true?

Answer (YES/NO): NO